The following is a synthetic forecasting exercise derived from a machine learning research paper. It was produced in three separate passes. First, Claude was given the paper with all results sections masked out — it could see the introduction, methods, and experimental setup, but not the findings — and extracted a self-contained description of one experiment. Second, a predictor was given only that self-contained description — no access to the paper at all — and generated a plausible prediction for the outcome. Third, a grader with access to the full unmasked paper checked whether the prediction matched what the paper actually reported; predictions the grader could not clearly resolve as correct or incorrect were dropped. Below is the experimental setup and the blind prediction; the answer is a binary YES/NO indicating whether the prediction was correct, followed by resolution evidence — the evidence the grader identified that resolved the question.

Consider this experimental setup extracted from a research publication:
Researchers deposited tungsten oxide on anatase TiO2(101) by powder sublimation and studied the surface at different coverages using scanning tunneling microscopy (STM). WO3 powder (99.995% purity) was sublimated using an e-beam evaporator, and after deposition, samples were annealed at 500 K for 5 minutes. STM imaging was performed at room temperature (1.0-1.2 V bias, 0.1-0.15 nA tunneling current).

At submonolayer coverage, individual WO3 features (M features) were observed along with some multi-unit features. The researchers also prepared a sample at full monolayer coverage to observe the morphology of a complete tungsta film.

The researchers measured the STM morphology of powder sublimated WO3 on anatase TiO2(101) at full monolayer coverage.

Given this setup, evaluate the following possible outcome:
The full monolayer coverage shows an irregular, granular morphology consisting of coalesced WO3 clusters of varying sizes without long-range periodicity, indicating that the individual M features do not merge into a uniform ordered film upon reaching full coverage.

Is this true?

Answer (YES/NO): NO